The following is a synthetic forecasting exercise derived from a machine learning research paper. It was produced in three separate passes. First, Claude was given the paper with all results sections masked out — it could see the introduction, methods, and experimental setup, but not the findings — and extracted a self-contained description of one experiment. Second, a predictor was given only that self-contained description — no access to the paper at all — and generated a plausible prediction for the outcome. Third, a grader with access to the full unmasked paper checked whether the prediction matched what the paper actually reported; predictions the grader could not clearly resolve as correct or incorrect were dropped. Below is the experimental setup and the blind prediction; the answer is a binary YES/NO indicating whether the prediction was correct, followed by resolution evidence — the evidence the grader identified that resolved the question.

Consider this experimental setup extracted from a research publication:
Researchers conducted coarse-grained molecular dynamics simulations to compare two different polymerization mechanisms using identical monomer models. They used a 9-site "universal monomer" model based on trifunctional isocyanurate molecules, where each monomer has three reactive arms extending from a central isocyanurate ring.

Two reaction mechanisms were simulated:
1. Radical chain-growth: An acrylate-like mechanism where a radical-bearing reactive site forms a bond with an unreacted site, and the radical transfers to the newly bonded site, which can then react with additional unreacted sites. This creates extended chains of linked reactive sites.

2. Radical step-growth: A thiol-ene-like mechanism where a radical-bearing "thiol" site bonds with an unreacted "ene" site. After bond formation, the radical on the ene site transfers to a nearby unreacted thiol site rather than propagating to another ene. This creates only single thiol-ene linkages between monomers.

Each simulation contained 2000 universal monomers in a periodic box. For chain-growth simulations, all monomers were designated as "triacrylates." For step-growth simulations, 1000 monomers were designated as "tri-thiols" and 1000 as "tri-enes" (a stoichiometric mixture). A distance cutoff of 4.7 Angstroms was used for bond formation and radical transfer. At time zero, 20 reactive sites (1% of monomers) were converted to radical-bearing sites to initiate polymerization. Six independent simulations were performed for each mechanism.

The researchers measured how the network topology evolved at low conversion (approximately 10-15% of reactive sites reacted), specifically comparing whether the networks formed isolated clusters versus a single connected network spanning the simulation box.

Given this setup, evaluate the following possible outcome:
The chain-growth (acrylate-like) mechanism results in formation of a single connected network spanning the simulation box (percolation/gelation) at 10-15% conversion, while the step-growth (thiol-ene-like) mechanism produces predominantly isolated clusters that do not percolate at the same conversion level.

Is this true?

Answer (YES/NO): YES